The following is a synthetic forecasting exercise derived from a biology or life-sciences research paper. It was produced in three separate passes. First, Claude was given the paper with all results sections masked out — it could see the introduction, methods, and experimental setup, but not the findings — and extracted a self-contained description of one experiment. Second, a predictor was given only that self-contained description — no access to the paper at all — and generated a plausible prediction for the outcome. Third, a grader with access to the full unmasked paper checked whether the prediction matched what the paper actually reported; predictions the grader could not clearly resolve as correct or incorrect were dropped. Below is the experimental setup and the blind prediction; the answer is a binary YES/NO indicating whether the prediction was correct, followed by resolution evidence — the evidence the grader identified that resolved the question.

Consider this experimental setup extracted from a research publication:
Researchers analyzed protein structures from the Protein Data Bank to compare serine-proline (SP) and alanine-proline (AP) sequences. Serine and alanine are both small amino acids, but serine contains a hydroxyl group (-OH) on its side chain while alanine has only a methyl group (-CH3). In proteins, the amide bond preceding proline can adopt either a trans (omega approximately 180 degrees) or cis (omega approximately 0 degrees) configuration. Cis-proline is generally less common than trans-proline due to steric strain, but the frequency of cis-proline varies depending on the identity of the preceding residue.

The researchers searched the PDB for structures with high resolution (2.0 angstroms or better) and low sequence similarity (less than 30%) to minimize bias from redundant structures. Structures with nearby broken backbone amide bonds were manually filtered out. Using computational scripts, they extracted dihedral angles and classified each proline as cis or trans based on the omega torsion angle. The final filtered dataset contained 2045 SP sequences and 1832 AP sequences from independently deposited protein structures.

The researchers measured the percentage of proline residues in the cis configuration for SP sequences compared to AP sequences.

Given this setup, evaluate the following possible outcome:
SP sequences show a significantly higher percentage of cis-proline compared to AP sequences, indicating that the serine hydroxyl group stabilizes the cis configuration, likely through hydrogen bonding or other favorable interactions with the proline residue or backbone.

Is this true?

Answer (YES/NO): NO